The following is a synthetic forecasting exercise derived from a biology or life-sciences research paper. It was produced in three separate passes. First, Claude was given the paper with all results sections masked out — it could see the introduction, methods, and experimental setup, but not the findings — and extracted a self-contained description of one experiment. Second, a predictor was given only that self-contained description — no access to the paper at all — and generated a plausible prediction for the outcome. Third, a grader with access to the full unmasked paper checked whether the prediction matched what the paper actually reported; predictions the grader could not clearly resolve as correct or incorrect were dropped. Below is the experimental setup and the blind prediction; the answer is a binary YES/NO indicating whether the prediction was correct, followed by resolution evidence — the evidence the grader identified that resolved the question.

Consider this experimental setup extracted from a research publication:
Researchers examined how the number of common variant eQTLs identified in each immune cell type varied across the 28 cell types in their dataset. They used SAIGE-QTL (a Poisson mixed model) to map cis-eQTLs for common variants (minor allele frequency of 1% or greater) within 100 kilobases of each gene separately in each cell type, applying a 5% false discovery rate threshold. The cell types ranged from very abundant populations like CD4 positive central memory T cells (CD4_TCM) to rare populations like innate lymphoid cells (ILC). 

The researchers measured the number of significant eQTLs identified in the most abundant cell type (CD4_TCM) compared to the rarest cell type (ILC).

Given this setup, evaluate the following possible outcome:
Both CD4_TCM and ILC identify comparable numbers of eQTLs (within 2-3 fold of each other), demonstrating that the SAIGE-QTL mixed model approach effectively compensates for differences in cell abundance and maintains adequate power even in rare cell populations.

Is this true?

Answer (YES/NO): NO